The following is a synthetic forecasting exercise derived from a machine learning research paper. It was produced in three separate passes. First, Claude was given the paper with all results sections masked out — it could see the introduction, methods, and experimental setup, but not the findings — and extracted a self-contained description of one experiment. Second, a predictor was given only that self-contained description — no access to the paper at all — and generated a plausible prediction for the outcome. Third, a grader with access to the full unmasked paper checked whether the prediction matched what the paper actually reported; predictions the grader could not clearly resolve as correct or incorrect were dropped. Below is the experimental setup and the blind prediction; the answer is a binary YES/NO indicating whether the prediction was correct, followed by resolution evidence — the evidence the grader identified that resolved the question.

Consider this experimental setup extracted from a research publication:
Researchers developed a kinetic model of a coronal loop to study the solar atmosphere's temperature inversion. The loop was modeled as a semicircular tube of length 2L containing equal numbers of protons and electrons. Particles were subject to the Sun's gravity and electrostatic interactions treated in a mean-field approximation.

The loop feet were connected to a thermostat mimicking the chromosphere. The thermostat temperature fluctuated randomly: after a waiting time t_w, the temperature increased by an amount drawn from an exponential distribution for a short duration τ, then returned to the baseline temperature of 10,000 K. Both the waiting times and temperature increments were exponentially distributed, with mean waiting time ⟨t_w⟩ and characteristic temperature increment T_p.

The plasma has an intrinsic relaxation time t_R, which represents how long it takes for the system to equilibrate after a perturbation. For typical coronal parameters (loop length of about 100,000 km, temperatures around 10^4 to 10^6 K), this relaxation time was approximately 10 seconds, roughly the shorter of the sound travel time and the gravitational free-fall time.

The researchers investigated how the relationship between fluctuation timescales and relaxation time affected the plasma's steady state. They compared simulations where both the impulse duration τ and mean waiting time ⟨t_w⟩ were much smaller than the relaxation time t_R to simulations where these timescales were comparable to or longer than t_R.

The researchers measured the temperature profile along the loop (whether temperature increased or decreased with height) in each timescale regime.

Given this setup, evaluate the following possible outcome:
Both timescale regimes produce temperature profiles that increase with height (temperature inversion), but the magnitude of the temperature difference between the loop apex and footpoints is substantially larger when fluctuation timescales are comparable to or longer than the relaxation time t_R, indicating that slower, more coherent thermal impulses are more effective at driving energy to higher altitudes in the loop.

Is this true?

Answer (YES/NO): NO